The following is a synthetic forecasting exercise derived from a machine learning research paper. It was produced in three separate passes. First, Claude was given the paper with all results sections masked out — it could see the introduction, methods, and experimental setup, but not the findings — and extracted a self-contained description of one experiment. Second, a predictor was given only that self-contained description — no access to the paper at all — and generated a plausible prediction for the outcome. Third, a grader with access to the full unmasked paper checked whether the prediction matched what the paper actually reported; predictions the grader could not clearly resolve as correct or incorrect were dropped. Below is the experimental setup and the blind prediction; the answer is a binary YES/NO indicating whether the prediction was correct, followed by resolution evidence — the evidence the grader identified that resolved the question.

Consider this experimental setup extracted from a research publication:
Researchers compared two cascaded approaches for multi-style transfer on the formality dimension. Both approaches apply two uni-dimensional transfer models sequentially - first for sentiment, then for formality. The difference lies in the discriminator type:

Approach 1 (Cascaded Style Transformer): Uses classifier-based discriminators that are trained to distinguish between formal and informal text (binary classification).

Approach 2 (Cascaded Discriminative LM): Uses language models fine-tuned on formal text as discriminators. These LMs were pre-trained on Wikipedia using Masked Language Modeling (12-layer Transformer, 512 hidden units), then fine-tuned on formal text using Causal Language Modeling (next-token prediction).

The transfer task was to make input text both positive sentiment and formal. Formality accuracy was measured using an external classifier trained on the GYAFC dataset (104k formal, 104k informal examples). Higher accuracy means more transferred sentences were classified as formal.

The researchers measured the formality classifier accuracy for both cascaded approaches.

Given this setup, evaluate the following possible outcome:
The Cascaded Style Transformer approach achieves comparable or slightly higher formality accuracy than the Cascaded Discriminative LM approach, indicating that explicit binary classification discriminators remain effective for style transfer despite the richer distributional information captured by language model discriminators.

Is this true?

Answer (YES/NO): NO